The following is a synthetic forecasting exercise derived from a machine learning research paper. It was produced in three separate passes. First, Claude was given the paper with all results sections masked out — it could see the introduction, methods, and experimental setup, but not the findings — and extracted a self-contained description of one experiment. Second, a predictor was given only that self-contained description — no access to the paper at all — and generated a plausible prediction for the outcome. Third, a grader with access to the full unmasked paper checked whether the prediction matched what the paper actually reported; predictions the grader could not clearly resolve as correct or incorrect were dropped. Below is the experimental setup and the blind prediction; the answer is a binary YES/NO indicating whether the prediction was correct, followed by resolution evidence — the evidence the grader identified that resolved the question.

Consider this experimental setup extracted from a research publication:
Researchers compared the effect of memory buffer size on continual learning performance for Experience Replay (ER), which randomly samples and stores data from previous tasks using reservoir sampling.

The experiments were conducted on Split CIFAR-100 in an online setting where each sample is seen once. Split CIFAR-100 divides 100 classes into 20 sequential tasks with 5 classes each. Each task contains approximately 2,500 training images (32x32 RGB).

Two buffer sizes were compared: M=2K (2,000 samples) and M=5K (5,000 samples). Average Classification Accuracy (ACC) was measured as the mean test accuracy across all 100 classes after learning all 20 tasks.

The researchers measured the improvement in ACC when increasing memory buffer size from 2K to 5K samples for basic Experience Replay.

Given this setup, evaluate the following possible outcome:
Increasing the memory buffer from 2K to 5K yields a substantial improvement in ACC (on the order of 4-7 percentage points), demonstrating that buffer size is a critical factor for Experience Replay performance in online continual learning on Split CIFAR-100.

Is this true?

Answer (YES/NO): NO